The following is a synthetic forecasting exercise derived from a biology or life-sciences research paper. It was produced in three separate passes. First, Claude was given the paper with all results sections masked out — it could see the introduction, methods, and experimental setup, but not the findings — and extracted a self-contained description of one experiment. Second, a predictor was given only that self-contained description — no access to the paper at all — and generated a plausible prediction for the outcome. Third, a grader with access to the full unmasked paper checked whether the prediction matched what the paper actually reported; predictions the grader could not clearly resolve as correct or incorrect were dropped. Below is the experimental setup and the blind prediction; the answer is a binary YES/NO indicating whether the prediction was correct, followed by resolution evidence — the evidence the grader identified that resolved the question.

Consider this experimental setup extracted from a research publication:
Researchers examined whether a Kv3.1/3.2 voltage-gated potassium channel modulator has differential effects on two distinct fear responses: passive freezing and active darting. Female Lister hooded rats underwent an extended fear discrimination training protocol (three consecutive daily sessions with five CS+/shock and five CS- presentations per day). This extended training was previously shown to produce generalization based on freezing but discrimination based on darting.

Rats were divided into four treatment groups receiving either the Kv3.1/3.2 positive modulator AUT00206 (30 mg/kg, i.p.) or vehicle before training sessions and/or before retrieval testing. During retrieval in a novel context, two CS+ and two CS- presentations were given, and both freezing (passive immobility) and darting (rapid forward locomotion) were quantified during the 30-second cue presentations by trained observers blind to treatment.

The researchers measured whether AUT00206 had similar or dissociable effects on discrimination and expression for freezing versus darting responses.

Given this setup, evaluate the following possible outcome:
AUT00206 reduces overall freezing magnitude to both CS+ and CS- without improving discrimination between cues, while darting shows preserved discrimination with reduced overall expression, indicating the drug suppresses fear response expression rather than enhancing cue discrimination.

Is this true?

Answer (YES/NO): NO